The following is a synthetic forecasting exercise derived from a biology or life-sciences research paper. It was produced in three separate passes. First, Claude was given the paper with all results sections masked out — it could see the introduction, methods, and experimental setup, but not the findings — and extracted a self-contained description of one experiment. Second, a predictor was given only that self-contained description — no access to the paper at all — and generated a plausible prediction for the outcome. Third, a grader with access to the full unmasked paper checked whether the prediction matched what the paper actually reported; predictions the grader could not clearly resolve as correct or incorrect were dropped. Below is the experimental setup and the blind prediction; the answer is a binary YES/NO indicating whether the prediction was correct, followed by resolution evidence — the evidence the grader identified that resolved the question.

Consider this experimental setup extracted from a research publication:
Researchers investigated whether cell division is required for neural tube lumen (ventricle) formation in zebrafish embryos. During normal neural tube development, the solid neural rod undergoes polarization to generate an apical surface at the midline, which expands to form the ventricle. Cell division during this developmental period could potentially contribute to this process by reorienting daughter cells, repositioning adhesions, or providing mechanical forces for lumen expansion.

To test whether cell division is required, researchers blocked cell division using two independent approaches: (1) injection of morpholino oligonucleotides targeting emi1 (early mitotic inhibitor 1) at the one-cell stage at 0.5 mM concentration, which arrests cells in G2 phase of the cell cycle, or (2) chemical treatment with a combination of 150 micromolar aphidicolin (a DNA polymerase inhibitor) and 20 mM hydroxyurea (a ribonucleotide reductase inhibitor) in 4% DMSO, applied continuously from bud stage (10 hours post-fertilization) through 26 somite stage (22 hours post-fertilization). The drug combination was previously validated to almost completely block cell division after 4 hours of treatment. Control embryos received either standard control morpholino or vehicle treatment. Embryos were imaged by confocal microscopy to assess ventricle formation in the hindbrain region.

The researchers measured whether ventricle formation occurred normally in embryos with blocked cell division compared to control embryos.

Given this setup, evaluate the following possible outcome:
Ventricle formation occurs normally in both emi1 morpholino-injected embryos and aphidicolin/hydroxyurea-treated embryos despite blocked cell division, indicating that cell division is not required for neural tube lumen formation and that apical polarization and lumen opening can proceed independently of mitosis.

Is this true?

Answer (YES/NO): NO